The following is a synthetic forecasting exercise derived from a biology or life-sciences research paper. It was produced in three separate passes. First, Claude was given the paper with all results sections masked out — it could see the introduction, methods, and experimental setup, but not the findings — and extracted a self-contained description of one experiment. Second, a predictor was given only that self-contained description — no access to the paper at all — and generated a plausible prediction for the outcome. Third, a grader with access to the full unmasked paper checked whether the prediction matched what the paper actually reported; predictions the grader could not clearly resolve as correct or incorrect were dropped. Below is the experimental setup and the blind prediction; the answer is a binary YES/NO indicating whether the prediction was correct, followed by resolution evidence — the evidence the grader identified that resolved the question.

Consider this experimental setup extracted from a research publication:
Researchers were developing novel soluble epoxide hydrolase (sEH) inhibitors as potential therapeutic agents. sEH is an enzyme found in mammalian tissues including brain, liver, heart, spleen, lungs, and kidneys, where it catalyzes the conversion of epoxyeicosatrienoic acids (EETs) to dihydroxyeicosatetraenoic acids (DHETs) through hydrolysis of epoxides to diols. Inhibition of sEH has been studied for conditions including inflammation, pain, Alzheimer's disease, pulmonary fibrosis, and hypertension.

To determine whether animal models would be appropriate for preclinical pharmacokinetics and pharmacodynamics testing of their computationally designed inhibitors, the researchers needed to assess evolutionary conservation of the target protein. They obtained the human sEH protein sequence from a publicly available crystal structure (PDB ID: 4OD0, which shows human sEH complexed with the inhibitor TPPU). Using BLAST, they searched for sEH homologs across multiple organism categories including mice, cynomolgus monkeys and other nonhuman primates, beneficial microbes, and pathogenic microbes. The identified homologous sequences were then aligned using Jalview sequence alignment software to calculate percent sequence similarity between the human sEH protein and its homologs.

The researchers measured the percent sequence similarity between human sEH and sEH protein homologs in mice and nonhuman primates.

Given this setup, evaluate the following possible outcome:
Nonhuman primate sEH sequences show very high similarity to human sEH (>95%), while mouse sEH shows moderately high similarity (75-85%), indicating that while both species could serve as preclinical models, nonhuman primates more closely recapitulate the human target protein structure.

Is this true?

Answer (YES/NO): NO